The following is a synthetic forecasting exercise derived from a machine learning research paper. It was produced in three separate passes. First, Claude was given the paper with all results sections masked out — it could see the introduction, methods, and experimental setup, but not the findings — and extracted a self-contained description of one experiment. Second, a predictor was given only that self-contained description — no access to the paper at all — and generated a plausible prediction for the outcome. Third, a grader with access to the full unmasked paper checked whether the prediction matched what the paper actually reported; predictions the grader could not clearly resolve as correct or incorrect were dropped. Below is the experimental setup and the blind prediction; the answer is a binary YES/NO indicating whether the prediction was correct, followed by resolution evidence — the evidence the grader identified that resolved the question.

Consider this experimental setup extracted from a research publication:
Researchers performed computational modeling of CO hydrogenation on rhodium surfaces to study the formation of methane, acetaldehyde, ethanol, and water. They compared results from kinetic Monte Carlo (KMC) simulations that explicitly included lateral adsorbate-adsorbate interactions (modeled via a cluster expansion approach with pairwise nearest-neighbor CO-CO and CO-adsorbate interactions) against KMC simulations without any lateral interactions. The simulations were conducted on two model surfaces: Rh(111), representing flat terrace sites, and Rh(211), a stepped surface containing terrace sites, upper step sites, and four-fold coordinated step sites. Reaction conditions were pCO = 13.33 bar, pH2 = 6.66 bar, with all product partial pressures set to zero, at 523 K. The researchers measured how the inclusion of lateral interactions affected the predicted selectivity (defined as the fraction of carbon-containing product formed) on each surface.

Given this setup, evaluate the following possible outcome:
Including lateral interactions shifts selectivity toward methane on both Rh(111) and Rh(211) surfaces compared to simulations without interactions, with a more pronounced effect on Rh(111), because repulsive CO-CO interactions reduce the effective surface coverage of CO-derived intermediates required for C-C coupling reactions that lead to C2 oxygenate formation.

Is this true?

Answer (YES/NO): NO